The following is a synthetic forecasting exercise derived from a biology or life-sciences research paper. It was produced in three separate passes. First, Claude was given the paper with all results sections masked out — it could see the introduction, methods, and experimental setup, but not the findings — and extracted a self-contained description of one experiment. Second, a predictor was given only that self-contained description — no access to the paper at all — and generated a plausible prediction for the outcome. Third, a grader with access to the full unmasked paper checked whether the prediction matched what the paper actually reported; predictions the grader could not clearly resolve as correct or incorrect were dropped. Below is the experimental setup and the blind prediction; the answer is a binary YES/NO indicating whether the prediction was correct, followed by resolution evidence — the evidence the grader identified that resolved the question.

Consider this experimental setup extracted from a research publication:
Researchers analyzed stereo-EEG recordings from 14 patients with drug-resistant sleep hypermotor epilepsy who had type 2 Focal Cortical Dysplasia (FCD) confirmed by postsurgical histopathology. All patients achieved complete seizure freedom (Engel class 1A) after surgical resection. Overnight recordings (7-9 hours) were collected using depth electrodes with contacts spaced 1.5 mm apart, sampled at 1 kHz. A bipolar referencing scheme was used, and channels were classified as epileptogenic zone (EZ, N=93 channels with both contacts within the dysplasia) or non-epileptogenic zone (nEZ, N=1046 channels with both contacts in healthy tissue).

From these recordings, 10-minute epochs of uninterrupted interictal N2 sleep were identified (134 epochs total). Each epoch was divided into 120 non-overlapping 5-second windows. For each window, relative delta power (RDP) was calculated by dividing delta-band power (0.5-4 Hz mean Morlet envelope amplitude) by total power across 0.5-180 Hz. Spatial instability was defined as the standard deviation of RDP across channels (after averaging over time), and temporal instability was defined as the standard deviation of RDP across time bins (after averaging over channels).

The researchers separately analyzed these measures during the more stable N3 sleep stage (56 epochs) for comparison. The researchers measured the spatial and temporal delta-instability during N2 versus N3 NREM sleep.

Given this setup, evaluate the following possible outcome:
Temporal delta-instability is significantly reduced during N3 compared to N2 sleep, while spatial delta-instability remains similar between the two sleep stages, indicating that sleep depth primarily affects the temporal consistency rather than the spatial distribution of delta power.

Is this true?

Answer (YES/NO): NO